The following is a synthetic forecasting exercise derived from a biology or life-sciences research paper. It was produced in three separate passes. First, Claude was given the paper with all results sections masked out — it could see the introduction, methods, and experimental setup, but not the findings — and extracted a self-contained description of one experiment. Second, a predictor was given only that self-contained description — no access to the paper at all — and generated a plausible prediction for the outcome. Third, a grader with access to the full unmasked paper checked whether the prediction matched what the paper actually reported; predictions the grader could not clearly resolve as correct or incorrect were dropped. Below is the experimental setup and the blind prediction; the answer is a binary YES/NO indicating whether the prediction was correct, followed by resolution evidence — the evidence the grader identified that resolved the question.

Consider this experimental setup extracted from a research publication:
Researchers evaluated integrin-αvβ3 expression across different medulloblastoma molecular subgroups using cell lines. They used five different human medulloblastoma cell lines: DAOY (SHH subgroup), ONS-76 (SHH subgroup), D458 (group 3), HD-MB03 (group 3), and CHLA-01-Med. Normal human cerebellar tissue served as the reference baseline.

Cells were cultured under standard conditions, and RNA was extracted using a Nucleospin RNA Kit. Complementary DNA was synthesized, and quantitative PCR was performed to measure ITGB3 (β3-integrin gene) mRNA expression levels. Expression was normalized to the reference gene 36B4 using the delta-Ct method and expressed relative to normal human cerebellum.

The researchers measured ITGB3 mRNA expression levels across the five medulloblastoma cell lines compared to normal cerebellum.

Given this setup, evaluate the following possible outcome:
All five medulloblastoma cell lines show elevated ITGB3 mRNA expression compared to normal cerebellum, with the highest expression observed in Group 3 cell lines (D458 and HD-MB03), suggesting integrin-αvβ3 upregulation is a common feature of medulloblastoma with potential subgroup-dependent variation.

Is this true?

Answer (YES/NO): NO